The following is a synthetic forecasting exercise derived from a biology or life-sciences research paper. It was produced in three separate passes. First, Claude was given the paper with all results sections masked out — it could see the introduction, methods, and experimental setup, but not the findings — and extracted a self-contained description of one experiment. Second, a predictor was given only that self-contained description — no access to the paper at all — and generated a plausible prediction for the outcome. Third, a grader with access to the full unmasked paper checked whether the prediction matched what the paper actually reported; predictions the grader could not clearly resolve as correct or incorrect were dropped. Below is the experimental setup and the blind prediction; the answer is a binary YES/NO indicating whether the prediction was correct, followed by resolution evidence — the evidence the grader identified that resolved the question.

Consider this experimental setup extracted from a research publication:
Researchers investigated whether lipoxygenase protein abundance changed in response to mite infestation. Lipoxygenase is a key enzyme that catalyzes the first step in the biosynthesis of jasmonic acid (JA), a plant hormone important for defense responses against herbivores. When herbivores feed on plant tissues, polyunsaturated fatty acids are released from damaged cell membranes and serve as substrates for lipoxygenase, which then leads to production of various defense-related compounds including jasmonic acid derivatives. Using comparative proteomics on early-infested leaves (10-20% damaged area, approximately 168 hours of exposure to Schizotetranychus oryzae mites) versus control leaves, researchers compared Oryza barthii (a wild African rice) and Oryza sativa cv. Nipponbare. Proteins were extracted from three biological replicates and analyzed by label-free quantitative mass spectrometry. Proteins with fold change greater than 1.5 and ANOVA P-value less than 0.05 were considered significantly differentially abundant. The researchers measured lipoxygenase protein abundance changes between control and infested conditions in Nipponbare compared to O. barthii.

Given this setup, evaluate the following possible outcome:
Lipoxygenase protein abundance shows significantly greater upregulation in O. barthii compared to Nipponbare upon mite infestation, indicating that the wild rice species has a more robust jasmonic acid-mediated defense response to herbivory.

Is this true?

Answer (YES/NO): NO